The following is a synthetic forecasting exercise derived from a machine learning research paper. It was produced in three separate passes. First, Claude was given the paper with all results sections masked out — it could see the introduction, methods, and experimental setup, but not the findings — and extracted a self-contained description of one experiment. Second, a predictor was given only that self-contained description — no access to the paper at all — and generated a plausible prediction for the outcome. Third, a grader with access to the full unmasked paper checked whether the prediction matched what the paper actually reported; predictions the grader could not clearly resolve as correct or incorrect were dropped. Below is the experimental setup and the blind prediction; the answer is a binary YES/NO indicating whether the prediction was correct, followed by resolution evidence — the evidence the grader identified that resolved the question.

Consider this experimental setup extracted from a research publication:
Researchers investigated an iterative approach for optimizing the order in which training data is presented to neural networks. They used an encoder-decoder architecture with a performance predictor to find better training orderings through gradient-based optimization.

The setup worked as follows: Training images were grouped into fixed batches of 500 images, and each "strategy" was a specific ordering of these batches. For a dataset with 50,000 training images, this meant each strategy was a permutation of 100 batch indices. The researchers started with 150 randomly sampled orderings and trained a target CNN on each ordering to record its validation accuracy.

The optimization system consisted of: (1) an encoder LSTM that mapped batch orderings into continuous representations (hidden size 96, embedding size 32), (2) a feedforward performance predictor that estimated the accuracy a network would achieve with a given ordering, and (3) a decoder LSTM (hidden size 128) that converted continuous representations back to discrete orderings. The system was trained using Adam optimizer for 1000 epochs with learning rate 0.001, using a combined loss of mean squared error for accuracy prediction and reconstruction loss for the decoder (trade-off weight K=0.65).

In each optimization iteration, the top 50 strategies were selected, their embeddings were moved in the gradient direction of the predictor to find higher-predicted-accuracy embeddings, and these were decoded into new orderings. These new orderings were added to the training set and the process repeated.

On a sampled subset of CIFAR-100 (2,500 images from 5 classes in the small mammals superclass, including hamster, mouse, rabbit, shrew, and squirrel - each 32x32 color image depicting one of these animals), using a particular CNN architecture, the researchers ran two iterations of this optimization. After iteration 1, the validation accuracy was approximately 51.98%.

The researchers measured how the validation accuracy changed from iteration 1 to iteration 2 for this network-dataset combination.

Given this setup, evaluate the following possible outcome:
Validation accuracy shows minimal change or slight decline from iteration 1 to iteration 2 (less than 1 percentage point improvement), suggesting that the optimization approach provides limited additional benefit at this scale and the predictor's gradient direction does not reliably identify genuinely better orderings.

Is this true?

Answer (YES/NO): YES